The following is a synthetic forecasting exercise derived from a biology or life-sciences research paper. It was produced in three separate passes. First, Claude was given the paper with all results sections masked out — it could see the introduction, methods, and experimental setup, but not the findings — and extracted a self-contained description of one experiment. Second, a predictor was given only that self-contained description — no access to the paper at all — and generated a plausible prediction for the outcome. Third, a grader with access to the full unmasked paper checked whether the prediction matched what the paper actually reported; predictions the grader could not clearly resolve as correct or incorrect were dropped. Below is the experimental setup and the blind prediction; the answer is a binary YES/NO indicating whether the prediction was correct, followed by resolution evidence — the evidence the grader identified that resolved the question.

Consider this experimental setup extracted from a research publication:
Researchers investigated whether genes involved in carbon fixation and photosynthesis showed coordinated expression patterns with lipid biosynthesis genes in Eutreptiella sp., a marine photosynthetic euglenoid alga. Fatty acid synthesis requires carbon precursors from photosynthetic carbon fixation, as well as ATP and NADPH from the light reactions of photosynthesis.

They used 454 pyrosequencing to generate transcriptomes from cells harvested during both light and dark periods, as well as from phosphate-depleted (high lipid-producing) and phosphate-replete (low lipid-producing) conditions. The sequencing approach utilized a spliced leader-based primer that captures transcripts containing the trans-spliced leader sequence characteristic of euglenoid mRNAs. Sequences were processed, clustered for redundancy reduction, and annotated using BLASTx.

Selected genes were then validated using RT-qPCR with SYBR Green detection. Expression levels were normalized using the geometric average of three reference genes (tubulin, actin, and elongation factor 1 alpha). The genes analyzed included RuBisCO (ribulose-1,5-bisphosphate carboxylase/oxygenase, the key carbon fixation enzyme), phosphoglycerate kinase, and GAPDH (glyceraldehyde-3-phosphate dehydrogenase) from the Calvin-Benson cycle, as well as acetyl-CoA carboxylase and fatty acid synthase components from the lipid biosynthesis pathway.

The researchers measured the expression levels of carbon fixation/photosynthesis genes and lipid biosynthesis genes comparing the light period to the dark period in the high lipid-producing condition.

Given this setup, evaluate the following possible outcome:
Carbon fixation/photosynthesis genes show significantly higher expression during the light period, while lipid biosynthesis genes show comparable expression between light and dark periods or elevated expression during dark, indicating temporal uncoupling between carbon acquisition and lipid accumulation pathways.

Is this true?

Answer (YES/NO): NO